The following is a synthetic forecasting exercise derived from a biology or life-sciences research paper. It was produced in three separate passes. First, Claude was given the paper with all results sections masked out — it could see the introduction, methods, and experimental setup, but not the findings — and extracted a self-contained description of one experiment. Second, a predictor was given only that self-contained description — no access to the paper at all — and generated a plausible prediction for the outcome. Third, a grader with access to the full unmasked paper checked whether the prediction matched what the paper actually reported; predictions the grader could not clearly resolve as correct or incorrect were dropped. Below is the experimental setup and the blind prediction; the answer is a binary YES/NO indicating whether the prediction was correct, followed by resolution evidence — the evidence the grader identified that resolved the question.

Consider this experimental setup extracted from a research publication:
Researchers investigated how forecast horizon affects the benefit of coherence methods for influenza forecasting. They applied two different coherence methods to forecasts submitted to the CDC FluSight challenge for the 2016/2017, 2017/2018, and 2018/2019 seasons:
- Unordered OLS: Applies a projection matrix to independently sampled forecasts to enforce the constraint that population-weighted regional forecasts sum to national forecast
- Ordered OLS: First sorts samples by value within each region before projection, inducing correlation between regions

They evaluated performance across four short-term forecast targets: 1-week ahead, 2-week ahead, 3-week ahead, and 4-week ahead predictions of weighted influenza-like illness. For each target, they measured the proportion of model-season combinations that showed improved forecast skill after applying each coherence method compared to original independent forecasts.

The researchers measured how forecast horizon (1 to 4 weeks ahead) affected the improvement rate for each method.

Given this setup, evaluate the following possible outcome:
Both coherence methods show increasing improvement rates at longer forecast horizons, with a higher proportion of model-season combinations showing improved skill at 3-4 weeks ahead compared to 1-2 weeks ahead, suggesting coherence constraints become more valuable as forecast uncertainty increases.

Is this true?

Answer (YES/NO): NO